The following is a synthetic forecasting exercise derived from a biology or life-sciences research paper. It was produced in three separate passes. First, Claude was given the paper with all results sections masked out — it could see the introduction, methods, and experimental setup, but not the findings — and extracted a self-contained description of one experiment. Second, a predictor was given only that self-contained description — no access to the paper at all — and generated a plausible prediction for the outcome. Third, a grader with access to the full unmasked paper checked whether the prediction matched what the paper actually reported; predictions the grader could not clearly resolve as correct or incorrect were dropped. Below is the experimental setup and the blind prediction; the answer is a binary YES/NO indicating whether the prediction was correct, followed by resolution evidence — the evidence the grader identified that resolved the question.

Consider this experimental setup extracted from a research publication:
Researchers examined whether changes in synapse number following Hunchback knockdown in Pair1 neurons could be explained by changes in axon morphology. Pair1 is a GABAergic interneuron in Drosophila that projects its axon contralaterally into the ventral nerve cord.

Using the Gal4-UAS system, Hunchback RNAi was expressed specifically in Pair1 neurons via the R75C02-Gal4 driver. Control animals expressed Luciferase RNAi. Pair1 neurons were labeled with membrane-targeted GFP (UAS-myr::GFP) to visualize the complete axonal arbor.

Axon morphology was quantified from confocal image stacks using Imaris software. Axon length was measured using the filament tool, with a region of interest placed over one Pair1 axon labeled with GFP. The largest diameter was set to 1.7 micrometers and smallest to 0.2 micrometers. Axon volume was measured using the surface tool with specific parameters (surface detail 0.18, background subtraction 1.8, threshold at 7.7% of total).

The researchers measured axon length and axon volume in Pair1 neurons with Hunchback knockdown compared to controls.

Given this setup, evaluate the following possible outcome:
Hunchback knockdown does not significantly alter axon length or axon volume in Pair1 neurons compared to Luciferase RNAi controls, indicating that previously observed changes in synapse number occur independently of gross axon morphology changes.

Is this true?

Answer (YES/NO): YES